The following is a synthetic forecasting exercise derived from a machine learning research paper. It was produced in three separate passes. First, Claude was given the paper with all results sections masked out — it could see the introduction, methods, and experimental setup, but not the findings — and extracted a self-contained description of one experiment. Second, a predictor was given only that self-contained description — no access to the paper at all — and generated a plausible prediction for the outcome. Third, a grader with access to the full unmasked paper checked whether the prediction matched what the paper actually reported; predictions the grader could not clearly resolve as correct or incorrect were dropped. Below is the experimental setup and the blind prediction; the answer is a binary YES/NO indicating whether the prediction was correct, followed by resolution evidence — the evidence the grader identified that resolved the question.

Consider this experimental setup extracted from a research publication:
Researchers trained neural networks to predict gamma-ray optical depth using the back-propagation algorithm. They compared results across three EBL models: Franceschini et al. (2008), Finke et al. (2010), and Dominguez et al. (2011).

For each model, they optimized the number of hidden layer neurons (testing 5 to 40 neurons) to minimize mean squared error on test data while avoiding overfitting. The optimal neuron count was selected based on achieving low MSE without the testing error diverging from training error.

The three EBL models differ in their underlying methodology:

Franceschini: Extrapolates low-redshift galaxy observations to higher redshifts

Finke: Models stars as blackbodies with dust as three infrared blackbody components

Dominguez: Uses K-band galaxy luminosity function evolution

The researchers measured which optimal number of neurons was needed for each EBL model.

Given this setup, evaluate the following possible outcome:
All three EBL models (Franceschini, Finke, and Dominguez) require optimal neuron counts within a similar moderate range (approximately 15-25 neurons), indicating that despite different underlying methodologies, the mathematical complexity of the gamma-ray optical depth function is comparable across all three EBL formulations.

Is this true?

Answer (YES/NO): NO